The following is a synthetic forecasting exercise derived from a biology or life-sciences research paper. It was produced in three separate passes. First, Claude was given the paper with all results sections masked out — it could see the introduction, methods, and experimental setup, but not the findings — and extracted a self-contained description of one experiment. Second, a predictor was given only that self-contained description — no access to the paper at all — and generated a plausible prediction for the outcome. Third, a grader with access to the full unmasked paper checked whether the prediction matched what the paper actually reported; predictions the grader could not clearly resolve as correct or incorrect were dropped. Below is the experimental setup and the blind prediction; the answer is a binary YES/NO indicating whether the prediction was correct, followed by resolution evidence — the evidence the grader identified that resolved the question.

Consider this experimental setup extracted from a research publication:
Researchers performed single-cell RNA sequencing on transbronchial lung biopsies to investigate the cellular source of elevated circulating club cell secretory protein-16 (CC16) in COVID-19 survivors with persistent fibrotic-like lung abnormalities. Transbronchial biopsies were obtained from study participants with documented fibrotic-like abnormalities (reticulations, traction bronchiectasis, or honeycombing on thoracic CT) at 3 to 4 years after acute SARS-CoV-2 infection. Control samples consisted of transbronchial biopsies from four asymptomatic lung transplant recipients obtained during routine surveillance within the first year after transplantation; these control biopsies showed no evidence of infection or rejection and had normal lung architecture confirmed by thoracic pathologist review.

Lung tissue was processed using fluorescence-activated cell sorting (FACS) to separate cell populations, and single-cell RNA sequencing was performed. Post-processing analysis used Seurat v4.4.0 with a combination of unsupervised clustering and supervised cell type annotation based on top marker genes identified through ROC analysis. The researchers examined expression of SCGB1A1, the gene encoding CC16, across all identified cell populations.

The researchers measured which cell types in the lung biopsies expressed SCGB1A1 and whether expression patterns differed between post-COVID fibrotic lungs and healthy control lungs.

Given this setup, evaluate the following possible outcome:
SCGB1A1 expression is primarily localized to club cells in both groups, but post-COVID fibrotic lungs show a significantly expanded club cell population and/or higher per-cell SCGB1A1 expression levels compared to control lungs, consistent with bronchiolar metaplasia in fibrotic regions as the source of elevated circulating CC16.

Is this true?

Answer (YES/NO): YES